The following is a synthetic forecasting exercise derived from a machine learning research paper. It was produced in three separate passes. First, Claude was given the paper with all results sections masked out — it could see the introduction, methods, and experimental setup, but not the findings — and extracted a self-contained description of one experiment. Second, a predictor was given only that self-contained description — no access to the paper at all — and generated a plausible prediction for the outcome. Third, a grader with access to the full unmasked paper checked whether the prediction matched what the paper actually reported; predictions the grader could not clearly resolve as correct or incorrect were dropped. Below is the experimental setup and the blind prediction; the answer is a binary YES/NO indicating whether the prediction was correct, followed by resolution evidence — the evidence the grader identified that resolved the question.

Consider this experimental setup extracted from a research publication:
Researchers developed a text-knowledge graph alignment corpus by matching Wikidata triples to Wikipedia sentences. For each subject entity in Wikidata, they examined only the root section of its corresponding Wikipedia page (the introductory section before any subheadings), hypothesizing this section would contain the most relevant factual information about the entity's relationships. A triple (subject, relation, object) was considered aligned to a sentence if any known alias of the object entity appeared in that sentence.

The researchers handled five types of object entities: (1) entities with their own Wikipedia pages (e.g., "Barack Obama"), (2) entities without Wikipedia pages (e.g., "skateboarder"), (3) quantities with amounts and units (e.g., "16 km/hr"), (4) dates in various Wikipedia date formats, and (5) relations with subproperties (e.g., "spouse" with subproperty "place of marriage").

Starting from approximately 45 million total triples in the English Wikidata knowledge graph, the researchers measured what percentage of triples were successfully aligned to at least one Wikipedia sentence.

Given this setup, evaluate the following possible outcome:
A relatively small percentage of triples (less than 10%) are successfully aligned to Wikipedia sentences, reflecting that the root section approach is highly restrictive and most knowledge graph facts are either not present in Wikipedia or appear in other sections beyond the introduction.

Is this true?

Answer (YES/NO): NO